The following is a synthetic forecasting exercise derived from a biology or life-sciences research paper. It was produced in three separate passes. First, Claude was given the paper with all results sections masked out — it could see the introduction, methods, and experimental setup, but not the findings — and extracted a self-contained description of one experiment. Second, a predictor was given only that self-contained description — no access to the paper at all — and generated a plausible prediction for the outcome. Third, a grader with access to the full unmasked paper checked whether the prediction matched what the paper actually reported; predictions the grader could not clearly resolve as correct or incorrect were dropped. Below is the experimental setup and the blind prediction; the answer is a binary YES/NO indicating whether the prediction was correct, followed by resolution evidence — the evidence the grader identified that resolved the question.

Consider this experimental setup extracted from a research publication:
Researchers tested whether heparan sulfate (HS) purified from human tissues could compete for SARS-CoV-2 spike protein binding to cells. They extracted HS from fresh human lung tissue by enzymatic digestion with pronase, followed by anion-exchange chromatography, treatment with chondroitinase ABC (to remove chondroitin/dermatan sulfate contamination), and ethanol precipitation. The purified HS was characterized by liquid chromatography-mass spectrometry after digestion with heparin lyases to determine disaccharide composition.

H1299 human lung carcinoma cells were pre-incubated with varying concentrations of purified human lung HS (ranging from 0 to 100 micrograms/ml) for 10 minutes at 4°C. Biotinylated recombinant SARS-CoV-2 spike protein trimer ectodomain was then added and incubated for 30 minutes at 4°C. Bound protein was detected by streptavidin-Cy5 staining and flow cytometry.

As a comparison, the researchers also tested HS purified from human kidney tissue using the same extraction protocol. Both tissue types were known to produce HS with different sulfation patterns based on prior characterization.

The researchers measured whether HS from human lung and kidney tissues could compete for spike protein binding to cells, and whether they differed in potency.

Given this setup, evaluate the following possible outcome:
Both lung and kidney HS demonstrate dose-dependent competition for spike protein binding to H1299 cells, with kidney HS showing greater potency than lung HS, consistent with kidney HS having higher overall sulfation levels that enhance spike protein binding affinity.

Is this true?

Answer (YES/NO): NO